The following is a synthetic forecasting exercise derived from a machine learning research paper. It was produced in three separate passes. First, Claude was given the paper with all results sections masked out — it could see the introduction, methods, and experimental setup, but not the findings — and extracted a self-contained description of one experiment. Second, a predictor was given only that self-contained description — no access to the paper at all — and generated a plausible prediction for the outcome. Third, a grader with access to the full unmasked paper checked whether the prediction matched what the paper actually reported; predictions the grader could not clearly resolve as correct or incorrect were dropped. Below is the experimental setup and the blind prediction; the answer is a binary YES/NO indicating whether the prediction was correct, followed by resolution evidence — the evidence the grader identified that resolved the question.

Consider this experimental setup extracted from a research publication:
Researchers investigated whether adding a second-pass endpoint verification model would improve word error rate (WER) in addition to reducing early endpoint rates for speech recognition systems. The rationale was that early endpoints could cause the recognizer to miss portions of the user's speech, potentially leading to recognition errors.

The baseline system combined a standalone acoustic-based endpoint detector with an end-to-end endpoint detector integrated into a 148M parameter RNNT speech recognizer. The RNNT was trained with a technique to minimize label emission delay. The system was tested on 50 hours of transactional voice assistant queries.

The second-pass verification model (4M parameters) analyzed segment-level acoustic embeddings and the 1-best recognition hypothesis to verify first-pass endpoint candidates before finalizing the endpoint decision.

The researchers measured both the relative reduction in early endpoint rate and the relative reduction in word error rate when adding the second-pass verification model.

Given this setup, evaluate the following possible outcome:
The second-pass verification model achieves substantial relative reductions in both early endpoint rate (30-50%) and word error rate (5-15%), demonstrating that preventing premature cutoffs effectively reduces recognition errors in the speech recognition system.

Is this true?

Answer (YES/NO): NO